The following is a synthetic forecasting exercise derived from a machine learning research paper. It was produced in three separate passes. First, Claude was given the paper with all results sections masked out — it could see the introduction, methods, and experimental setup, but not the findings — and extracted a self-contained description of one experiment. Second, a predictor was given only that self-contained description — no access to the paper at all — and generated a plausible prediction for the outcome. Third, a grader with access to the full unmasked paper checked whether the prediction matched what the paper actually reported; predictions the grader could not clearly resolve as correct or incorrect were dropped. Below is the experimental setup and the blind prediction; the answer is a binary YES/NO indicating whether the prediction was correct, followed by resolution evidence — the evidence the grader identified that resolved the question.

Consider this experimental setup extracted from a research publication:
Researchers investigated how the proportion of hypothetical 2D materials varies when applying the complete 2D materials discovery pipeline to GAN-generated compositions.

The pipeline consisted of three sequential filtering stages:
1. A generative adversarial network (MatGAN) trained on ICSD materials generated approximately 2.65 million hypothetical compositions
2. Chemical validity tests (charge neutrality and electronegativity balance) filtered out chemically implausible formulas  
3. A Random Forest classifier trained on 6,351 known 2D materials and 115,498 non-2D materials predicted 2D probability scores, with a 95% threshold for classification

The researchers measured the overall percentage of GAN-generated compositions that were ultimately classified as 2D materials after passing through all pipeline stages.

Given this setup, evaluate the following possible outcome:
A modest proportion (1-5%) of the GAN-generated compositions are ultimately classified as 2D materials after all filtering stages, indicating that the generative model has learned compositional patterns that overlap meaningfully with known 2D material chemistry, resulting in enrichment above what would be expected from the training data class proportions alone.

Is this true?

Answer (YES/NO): NO